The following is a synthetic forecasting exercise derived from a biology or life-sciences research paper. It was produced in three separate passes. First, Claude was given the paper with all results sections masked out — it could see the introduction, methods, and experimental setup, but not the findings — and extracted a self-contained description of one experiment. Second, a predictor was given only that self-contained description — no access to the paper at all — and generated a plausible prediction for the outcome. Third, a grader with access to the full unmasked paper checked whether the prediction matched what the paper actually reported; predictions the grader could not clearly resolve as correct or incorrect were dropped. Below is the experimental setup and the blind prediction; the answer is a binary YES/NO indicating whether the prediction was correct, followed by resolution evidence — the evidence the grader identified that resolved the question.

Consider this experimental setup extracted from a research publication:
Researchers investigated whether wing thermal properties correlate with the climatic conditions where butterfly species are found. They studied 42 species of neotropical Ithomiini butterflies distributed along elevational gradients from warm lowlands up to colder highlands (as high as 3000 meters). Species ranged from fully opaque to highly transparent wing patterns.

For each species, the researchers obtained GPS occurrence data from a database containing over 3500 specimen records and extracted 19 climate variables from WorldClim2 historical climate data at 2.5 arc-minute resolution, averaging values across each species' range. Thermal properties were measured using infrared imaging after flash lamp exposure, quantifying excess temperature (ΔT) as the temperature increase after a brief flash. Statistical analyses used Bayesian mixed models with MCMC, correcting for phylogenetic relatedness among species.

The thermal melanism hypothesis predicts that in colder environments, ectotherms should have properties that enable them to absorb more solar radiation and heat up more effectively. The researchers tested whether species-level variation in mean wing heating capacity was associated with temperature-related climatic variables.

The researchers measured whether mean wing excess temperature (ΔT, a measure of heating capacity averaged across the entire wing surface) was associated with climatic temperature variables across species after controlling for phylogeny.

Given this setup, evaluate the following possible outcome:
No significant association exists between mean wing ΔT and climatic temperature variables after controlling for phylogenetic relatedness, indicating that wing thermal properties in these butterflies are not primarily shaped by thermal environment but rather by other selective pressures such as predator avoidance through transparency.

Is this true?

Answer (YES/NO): NO